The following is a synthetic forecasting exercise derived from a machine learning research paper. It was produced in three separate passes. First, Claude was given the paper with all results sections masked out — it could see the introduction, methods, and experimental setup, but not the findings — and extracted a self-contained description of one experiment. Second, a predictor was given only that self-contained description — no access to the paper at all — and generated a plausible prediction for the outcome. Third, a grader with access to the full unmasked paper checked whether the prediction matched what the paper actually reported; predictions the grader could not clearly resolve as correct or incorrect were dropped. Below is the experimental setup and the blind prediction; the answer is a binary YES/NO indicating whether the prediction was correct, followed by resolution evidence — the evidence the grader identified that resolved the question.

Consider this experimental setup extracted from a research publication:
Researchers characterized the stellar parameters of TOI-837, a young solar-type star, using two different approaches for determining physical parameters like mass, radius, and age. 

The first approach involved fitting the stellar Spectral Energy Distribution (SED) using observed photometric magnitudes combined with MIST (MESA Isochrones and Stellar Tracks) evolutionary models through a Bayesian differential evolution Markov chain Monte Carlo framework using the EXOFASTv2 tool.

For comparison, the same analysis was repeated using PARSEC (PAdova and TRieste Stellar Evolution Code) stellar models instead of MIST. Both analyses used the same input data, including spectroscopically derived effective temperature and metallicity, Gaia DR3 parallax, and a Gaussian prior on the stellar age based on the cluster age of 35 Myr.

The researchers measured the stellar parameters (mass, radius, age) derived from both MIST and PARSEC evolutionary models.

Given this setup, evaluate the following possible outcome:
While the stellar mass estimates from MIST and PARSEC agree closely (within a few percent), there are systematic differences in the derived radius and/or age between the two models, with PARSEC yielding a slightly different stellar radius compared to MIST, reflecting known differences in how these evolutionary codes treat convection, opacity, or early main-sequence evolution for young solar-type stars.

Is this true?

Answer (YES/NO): NO